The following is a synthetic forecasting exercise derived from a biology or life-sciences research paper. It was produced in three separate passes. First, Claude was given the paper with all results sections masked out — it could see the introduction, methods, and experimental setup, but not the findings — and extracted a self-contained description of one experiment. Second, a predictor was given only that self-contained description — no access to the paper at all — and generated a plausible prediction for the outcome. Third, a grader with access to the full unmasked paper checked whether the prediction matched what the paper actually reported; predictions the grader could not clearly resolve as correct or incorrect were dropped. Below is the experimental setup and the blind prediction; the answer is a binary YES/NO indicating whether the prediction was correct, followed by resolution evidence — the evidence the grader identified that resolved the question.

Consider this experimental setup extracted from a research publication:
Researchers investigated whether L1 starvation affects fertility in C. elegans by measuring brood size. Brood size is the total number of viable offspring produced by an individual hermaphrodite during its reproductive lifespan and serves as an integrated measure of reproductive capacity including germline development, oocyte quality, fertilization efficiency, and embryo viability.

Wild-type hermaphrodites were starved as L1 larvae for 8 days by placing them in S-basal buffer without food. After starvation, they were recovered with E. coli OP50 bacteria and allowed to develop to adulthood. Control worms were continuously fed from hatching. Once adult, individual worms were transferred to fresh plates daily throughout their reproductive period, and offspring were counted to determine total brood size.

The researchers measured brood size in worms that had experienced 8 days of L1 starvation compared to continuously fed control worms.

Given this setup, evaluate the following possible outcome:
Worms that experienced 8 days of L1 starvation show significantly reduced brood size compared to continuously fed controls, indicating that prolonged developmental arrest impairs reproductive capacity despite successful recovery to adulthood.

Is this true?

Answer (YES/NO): YES